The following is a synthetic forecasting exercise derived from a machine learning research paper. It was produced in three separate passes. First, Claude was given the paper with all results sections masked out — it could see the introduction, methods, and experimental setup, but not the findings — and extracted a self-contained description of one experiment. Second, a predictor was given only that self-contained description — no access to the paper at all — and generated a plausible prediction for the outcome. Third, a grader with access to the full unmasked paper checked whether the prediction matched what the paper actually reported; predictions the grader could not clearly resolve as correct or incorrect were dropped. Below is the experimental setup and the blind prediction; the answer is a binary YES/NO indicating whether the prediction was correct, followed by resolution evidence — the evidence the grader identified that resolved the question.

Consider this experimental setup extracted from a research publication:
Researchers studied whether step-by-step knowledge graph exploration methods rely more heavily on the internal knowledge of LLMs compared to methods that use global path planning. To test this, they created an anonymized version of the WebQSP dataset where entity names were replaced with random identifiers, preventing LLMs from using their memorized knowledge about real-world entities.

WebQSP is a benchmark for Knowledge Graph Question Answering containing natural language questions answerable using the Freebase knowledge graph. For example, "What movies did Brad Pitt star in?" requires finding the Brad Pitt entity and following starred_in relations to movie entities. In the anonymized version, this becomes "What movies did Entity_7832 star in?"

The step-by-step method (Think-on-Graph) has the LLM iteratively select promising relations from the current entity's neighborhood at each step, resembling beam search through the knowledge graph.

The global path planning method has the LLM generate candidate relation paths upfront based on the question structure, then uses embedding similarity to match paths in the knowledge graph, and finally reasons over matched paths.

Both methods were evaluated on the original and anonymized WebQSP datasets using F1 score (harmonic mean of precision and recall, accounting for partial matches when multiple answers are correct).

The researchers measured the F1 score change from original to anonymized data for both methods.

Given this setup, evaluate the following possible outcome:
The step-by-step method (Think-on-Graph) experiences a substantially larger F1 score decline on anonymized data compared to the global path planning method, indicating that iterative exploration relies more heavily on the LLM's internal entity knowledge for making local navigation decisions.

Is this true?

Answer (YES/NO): YES